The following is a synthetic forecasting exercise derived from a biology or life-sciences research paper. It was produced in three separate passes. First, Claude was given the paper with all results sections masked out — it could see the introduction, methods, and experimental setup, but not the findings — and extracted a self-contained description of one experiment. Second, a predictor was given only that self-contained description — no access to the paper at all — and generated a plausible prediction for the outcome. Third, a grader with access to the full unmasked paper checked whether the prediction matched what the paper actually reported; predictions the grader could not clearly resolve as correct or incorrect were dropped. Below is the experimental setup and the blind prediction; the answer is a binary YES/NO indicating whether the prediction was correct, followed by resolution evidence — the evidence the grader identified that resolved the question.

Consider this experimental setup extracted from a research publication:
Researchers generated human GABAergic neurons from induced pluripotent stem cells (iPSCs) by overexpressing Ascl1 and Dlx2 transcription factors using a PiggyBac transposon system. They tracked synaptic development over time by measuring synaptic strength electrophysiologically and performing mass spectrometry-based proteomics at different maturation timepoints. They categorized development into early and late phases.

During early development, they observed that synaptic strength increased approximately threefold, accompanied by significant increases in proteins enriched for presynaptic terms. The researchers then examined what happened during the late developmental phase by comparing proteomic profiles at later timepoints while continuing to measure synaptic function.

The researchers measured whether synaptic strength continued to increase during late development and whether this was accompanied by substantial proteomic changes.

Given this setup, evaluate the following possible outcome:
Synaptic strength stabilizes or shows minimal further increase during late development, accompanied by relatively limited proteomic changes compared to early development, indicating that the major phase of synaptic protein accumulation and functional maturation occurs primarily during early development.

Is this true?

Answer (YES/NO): NO